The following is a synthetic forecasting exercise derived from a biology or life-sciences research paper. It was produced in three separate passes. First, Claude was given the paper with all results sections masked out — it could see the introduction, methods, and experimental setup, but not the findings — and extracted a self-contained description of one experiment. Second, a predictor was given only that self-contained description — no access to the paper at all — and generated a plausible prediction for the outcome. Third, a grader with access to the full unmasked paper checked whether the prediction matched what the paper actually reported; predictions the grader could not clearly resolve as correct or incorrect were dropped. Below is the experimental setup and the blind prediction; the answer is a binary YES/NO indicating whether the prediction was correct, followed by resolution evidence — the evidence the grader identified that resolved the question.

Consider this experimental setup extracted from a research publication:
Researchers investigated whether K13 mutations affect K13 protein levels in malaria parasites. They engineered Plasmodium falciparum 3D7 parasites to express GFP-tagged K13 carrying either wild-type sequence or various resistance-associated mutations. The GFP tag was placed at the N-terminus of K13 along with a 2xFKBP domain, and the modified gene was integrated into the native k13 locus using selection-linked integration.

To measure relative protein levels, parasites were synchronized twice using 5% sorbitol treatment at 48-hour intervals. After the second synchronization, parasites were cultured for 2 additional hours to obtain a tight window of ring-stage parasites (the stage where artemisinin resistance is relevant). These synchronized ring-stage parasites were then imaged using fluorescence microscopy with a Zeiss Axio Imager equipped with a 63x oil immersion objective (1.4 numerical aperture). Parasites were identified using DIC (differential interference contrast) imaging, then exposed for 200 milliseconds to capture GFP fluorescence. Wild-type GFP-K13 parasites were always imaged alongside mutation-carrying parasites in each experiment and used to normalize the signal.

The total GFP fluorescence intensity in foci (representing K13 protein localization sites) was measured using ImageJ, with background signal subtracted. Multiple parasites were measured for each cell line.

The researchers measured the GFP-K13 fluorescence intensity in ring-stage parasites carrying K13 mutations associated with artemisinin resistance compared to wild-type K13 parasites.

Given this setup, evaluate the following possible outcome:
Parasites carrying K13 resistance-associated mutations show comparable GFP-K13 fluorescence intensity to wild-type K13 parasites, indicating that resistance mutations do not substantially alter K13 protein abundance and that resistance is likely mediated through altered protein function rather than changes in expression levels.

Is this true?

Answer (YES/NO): NO